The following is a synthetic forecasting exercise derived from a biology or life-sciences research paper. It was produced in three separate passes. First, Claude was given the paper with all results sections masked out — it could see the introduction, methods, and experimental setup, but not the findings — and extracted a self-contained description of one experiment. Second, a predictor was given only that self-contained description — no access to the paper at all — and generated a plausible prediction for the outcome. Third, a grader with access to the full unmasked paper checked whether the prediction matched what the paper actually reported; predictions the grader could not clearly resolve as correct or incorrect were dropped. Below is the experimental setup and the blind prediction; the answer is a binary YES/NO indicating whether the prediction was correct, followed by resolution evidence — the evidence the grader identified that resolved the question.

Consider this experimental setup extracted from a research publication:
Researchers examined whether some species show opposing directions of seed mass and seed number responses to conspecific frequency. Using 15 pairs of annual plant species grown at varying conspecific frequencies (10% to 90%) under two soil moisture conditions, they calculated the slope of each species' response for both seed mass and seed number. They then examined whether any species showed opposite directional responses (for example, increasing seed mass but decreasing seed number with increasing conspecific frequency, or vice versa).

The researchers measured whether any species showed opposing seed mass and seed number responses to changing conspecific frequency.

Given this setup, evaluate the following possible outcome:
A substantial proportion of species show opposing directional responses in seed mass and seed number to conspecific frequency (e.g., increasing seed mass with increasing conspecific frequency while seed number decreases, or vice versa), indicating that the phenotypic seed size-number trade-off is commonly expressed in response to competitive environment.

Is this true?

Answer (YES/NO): NO